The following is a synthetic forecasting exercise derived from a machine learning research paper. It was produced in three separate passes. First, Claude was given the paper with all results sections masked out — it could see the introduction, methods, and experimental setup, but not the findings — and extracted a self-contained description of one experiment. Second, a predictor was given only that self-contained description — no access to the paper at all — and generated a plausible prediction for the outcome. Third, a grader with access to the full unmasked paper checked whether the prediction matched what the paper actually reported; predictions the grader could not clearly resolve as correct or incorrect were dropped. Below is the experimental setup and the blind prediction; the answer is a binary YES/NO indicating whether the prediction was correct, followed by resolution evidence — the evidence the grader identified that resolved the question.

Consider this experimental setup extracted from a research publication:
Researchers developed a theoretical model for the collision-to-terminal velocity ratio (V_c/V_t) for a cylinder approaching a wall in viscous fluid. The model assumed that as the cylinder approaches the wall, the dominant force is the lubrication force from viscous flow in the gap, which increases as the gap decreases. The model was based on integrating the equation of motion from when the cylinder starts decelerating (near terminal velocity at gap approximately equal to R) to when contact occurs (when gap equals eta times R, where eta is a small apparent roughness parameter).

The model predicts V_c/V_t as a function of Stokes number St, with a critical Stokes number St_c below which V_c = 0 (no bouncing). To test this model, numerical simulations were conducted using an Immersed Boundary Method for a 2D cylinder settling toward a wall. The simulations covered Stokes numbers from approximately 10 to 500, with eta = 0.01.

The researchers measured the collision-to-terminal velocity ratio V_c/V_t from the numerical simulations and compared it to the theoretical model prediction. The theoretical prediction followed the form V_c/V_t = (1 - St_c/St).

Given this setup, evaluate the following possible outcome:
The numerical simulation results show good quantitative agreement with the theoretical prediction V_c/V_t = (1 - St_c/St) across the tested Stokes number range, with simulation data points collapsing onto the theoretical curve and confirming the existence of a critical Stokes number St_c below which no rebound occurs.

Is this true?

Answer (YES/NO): NO